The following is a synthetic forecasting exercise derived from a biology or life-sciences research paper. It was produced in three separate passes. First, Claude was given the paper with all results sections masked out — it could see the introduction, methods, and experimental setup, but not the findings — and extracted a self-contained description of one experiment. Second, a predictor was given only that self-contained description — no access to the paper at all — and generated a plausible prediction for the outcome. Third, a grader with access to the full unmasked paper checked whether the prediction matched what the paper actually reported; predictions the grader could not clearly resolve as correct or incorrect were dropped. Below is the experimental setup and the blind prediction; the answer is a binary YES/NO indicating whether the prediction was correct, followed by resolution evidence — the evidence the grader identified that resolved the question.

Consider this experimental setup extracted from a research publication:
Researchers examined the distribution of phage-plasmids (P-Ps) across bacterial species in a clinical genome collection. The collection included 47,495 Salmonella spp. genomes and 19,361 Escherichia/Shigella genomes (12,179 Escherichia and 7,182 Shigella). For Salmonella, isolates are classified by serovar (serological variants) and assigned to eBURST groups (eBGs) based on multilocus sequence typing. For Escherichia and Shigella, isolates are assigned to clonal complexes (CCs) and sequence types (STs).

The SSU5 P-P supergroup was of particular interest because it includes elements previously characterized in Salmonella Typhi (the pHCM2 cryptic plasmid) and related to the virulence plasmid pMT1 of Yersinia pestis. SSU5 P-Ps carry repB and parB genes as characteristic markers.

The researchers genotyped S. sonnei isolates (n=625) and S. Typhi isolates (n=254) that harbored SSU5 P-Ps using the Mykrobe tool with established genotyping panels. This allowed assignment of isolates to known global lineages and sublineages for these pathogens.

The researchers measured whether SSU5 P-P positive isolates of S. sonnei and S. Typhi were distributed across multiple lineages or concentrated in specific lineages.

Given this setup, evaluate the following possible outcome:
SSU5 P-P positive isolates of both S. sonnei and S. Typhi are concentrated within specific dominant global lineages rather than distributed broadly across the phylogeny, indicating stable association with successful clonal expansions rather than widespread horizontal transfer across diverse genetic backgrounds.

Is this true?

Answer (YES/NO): YES